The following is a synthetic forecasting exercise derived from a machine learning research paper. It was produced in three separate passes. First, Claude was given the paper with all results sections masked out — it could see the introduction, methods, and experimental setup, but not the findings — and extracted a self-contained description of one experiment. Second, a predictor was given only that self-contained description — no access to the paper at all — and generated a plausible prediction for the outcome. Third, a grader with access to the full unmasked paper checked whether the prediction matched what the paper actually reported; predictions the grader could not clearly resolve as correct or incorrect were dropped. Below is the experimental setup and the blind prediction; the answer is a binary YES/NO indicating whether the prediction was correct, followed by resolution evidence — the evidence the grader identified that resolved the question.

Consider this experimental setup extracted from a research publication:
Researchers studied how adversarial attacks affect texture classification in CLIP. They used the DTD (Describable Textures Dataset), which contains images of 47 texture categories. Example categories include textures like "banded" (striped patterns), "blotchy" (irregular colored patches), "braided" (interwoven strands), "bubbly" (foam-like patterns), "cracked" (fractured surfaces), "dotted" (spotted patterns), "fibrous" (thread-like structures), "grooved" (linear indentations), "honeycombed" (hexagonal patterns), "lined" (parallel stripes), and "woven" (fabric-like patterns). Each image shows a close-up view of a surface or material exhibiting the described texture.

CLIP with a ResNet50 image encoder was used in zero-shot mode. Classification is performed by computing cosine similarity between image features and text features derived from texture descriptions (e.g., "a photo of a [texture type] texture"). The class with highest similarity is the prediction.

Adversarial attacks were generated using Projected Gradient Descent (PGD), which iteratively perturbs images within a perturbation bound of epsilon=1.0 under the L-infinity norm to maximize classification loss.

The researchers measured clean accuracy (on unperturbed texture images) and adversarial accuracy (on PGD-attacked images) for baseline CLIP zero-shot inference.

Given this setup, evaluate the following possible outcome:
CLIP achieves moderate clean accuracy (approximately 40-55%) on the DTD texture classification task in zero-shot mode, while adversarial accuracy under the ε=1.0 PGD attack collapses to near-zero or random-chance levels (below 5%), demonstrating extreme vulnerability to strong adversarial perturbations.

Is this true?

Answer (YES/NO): YES